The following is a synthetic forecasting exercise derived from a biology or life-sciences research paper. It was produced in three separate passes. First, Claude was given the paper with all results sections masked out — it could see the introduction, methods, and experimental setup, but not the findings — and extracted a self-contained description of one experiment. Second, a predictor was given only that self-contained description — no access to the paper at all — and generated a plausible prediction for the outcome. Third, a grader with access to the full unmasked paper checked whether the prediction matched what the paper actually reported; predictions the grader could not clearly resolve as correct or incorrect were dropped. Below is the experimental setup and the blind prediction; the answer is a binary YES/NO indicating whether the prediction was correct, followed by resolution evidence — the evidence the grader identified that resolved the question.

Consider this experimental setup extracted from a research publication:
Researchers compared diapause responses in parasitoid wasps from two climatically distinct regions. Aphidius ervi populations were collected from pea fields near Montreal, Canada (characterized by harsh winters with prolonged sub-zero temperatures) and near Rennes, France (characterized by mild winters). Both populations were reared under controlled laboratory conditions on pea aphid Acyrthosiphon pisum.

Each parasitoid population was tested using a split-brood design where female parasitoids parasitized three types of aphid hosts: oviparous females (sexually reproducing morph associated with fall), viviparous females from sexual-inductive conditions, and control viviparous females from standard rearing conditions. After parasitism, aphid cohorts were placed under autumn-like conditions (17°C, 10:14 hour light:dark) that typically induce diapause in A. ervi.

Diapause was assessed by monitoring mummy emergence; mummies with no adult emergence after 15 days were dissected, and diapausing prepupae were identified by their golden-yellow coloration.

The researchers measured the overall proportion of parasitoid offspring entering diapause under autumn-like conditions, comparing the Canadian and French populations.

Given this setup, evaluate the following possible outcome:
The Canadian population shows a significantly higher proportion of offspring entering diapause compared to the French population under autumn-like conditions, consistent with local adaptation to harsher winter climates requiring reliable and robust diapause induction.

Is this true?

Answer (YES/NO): YES